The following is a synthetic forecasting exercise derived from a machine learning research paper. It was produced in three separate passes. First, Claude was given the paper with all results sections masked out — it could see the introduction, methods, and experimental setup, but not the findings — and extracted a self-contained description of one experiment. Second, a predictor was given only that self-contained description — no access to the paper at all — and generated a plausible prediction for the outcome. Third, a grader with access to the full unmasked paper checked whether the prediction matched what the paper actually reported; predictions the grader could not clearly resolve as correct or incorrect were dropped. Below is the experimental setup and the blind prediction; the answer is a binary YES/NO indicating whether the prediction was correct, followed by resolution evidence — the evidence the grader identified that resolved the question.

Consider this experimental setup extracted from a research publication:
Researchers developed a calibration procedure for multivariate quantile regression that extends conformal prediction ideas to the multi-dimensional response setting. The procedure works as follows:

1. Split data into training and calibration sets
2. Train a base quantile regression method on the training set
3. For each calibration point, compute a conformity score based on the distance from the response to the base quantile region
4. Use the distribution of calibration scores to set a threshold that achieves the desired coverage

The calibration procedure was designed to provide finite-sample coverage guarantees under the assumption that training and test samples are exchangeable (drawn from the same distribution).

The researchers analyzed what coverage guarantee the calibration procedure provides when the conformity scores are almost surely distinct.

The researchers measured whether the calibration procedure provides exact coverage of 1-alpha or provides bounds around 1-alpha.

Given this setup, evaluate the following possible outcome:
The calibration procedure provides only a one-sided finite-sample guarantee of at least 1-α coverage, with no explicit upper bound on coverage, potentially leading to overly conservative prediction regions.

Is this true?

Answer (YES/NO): NO